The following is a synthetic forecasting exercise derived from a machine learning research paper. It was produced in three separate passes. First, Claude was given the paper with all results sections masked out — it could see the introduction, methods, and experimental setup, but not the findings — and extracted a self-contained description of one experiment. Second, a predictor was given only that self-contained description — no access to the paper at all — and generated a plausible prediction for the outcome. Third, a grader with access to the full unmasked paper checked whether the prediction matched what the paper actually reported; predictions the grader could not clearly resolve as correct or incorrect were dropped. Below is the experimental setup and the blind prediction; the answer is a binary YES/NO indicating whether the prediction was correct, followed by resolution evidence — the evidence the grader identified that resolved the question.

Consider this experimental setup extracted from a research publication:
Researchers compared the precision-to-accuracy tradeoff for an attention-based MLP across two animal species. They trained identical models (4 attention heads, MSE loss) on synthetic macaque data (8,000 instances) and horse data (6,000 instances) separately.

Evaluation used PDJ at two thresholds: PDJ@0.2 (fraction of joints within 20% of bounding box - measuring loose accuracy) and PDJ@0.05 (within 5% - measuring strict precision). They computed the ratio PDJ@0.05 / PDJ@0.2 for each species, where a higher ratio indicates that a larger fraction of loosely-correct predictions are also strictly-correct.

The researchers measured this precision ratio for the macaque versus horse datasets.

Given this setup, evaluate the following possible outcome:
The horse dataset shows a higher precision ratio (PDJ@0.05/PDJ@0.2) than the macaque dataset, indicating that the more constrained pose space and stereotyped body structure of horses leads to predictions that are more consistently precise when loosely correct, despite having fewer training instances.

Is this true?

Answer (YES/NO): YES